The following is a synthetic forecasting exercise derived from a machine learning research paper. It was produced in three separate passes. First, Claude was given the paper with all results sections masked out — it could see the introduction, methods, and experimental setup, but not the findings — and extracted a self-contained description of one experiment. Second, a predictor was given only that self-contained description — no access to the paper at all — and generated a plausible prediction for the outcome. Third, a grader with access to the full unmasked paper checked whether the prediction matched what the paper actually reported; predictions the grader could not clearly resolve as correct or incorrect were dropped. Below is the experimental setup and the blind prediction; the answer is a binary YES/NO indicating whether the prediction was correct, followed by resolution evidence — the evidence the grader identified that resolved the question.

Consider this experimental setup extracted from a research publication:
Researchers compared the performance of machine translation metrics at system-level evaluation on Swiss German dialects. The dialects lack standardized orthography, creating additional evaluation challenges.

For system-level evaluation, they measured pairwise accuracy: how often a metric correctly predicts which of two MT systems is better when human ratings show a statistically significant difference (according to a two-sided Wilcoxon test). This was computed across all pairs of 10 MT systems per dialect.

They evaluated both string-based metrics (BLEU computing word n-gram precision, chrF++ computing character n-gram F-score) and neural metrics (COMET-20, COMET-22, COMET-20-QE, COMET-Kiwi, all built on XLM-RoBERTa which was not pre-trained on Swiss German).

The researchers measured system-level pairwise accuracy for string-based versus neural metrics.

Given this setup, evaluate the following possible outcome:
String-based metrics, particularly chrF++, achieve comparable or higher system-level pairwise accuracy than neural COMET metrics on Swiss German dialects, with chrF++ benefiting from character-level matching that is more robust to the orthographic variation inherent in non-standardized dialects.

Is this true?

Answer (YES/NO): NO